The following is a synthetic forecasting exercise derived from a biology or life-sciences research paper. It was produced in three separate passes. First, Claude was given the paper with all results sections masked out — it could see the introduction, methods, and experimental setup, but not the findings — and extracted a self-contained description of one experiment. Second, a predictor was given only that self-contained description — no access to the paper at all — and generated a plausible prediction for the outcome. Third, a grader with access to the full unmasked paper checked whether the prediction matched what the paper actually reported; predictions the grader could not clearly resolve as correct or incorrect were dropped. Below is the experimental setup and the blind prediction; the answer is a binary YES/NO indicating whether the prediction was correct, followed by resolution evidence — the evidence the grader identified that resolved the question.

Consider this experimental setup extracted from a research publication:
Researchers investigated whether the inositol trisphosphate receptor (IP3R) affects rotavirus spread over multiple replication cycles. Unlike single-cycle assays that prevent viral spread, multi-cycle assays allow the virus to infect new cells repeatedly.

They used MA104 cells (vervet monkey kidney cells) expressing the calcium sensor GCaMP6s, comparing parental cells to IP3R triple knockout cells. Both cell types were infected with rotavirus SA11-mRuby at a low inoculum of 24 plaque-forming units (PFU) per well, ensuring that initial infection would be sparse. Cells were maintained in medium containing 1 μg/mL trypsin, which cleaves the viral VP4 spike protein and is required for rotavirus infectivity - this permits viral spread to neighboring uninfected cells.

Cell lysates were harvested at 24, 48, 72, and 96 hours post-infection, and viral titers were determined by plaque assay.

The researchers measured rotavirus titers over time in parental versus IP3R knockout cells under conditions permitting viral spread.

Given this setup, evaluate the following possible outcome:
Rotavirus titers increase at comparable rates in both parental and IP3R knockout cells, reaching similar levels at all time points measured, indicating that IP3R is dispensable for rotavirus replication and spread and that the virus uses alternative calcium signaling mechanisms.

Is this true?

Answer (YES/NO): NO